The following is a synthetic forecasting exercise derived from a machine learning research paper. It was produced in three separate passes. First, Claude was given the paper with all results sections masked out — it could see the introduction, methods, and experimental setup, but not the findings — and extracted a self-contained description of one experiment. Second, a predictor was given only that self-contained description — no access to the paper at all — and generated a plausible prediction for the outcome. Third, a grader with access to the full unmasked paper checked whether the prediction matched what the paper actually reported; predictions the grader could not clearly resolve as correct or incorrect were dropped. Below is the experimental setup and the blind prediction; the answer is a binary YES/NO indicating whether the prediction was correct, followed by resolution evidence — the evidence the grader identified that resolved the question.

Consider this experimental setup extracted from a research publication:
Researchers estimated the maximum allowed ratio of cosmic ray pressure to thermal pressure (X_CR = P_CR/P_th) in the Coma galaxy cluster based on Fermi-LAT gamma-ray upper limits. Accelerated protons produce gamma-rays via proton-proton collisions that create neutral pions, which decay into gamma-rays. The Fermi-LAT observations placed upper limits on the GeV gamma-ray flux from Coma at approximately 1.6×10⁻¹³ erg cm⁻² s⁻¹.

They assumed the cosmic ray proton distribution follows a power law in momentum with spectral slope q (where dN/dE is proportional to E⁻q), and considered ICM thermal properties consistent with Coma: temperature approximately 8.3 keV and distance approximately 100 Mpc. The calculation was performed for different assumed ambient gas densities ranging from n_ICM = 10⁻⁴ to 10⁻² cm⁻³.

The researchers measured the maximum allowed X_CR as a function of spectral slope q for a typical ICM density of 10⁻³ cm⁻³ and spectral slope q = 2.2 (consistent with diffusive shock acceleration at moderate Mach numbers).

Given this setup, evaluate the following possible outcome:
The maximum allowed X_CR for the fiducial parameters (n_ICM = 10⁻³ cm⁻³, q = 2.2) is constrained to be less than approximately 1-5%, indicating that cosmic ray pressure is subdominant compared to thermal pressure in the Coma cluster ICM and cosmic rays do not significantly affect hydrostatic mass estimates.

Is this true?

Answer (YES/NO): NO